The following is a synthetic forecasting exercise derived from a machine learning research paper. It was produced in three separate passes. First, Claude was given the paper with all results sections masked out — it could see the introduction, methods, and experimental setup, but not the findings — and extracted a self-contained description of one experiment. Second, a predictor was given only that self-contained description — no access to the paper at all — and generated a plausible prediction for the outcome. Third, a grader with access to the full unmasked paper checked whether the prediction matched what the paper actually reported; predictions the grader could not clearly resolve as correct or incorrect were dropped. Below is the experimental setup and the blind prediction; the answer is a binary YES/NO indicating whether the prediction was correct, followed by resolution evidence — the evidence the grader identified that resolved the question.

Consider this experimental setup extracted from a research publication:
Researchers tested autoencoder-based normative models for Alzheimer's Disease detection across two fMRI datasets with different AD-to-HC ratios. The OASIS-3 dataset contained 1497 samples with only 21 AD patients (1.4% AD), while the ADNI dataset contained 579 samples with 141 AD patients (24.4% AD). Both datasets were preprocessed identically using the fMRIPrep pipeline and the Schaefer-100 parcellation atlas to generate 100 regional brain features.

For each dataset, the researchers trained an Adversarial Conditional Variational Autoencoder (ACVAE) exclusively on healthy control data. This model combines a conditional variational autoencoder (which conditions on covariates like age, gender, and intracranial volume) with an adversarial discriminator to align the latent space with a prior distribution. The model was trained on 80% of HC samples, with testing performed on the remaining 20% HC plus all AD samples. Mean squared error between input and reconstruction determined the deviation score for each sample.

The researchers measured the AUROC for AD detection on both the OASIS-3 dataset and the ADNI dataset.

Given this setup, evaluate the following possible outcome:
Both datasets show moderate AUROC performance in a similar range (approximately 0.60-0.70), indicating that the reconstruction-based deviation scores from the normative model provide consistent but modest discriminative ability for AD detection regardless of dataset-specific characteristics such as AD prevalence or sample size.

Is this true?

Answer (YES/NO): YES